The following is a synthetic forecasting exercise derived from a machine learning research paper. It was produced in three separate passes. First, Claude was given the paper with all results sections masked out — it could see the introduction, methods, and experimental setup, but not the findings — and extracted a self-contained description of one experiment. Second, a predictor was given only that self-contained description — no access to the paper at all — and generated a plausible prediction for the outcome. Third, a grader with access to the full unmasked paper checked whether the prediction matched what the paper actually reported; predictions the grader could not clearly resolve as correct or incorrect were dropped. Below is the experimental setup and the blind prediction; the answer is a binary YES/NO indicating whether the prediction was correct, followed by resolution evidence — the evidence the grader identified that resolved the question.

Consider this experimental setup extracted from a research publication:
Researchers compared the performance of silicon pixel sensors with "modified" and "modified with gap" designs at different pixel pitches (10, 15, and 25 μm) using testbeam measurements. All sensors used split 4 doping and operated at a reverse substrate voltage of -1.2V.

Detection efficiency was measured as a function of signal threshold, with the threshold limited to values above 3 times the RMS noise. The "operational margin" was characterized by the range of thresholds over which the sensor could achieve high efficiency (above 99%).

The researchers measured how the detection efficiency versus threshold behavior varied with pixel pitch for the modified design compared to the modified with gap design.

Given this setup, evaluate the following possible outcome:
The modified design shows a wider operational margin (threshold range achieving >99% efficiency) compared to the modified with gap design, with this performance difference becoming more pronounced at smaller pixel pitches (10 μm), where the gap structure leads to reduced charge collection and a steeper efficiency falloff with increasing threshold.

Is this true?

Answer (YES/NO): NO